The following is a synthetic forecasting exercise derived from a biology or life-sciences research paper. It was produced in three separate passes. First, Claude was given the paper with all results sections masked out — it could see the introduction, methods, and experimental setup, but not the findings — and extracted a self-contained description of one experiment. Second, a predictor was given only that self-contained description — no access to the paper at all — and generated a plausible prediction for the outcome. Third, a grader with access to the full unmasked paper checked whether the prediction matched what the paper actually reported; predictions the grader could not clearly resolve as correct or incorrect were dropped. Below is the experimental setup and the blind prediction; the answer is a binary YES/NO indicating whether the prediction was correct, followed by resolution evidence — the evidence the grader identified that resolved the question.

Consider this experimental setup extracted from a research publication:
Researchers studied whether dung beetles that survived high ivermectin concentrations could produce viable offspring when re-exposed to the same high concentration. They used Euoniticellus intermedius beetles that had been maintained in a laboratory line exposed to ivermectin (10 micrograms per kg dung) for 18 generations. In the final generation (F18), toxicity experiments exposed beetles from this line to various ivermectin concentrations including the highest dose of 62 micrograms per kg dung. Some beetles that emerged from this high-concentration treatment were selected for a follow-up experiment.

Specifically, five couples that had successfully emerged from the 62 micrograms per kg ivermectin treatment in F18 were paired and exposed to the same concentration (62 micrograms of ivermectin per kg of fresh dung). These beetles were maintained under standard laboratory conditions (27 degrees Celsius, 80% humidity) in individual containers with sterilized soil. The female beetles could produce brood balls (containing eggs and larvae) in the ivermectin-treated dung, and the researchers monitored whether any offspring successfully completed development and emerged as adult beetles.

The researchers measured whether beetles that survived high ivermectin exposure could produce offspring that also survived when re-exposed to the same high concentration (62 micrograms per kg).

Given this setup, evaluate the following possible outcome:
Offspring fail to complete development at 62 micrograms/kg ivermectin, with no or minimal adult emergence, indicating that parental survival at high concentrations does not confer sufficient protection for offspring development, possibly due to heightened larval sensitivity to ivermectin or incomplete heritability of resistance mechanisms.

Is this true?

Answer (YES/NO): YES